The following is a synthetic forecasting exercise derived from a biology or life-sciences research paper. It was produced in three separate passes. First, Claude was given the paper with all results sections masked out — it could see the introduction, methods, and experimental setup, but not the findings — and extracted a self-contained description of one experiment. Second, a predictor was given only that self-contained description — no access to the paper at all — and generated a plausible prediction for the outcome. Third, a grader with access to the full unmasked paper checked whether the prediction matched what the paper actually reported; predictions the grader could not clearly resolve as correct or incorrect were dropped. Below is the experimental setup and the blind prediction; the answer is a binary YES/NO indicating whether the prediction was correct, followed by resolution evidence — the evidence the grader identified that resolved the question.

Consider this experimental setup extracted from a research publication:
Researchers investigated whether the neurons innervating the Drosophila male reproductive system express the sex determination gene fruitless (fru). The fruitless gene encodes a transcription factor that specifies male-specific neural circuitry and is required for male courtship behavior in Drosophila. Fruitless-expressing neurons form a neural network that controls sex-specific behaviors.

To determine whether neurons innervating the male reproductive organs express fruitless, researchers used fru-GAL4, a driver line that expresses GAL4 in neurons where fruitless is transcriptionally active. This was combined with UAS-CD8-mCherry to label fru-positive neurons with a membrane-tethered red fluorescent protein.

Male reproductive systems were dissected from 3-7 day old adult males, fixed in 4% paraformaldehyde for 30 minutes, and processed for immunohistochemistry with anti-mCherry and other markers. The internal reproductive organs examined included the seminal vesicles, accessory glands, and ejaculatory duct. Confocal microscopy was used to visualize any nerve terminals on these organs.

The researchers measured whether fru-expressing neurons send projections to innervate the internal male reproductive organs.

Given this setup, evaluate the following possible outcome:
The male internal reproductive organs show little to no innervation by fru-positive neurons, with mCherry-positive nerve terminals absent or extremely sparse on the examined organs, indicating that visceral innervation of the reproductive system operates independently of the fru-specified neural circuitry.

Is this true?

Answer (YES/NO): NO